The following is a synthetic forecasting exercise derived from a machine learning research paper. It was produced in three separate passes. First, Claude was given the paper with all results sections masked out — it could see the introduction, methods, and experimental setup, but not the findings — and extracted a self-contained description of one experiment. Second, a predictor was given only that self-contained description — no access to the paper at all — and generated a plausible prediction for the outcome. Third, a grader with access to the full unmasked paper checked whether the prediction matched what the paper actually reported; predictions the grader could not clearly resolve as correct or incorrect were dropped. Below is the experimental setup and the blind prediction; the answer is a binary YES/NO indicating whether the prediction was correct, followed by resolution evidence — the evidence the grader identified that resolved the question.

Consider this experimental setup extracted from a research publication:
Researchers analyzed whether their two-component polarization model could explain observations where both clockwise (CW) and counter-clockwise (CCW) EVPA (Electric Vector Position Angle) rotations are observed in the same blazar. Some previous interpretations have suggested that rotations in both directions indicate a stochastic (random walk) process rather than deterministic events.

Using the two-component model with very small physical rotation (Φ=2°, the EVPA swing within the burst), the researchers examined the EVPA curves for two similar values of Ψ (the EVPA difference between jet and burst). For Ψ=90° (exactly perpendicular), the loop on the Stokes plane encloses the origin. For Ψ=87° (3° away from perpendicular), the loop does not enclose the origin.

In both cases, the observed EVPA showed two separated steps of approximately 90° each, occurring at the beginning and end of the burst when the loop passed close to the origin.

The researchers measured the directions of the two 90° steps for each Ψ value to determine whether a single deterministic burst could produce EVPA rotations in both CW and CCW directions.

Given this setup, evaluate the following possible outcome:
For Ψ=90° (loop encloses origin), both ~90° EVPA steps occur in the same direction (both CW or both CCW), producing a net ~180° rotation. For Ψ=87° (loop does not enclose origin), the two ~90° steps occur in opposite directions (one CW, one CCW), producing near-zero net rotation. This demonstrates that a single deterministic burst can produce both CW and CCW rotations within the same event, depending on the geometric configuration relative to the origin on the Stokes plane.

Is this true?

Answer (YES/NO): YES